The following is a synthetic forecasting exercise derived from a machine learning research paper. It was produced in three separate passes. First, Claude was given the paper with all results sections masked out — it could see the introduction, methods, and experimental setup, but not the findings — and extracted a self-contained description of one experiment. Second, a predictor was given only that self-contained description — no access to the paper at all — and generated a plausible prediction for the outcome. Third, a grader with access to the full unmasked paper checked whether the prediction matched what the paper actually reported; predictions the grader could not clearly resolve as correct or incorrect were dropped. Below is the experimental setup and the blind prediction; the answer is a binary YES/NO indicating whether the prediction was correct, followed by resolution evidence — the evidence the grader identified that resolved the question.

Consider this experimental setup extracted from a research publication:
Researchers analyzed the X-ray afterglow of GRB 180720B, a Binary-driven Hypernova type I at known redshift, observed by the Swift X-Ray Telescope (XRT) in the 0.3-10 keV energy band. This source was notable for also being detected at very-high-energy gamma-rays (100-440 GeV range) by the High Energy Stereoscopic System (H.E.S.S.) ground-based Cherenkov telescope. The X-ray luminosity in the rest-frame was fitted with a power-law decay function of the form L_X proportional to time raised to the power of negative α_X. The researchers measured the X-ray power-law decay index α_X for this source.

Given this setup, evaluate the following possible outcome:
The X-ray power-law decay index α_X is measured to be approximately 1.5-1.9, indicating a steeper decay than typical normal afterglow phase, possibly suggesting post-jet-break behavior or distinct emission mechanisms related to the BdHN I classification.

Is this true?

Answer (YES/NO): NO